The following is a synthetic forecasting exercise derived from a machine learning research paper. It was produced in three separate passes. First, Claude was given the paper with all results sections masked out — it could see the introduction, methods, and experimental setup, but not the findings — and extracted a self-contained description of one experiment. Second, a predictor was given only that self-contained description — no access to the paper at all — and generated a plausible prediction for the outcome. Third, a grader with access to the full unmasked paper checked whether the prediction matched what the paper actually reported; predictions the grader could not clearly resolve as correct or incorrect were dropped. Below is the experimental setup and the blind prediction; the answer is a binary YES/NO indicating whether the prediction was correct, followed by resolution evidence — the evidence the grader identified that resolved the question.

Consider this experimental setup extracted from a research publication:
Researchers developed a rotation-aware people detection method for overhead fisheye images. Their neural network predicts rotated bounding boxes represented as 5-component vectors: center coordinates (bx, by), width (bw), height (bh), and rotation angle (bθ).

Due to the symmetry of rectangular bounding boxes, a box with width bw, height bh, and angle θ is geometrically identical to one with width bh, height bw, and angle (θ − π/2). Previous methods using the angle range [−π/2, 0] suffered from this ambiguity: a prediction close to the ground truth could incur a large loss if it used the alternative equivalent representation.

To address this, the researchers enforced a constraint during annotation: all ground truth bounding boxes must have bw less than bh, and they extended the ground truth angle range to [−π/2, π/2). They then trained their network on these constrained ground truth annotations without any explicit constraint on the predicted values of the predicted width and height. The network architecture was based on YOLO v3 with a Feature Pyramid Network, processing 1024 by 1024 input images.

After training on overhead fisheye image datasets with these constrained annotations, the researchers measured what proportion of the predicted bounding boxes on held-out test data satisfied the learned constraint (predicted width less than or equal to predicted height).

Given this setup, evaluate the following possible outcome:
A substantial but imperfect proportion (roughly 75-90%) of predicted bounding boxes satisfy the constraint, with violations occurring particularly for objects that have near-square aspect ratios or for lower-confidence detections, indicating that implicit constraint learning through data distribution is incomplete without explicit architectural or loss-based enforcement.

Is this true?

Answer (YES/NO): NO